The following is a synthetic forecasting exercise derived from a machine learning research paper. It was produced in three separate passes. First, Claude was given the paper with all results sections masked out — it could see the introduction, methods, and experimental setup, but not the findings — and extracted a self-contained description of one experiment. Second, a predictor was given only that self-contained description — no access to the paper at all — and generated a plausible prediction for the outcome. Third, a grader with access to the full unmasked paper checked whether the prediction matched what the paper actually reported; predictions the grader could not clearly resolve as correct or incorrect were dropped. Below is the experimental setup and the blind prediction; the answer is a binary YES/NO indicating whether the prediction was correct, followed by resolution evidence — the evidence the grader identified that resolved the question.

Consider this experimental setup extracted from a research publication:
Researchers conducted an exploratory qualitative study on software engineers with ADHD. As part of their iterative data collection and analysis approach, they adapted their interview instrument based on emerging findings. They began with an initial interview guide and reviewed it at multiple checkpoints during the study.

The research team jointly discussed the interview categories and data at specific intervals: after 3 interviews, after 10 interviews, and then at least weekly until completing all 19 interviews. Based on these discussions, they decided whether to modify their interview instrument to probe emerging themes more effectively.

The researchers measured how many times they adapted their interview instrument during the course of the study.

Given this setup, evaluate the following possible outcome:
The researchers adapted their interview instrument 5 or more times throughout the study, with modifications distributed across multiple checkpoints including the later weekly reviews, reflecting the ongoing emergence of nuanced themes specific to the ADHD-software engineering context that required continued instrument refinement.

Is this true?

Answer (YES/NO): NO